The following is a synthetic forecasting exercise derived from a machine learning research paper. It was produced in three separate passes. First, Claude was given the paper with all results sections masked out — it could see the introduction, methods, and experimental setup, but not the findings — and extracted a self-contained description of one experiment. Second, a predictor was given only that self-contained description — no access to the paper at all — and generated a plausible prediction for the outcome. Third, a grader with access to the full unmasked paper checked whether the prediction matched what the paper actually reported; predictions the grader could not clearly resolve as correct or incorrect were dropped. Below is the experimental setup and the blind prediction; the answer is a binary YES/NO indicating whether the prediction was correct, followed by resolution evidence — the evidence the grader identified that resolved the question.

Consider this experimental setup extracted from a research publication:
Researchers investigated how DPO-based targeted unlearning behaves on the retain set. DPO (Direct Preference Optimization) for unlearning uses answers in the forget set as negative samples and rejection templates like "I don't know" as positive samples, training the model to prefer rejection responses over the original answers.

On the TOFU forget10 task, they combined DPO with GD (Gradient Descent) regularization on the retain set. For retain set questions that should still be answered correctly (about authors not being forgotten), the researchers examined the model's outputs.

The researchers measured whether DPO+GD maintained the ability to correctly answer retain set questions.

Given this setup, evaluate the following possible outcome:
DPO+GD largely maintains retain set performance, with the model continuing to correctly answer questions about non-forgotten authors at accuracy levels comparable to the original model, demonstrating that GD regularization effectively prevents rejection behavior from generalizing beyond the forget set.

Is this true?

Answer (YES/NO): NO